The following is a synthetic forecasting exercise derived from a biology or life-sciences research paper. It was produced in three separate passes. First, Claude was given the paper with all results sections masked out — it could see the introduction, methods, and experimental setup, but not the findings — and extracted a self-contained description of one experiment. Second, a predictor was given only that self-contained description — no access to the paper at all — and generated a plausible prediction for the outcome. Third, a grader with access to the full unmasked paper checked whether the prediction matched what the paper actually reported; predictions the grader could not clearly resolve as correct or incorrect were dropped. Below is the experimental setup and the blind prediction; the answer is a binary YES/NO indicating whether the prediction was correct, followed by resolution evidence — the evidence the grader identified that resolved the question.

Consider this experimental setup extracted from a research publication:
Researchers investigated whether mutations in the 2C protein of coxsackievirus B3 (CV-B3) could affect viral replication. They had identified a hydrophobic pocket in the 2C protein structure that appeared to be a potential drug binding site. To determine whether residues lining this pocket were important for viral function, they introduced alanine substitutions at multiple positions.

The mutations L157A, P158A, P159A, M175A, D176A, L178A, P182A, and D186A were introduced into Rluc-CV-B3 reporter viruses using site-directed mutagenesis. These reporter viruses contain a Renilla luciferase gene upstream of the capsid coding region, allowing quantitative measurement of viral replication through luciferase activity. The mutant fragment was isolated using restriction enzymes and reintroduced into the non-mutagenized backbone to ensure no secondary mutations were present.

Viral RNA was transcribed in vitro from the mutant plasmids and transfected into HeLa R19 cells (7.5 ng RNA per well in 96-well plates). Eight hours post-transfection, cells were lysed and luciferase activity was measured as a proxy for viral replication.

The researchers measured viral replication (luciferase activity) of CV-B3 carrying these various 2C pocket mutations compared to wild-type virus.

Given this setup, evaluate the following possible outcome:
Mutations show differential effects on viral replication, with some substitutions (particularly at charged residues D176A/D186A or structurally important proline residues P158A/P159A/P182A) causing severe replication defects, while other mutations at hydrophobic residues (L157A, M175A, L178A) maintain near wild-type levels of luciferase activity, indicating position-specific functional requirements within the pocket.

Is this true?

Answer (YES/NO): NO